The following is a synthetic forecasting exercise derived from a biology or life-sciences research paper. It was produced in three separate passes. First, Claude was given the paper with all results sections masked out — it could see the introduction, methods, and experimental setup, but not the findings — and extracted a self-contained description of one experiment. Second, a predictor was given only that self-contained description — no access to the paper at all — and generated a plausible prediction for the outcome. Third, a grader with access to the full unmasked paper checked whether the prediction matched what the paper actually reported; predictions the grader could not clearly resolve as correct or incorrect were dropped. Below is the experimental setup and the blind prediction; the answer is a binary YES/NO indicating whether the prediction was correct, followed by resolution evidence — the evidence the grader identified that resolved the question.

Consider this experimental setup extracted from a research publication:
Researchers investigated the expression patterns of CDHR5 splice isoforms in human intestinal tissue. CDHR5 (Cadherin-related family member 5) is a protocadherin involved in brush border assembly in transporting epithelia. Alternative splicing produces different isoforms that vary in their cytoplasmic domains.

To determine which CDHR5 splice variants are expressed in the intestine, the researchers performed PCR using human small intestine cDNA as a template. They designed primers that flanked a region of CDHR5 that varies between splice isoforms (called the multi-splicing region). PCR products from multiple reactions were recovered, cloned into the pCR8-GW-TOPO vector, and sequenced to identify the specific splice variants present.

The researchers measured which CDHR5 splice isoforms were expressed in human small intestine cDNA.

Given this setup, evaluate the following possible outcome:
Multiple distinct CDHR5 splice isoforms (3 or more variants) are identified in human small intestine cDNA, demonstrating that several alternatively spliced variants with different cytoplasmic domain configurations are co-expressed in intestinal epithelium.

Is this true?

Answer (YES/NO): NO